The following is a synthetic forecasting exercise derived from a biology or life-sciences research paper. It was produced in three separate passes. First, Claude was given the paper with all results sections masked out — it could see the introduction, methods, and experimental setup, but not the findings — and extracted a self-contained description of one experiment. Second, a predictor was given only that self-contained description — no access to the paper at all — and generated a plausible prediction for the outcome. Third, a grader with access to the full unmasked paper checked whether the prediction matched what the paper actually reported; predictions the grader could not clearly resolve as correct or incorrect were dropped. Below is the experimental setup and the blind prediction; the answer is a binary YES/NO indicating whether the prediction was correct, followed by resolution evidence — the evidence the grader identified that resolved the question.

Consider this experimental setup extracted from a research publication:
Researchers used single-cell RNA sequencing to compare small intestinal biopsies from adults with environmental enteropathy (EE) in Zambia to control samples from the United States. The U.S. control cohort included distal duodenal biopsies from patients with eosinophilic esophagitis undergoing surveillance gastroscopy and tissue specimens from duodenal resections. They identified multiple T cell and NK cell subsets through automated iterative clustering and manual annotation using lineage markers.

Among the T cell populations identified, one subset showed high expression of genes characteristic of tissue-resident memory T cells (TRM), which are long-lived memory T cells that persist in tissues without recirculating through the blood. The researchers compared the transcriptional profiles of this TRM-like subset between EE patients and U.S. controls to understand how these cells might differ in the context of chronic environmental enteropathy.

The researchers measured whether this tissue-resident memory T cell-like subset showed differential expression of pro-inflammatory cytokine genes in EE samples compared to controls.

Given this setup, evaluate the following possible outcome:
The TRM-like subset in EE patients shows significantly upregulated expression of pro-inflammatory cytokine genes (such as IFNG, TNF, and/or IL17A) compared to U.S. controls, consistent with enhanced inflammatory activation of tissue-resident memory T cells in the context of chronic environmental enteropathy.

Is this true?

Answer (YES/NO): YES